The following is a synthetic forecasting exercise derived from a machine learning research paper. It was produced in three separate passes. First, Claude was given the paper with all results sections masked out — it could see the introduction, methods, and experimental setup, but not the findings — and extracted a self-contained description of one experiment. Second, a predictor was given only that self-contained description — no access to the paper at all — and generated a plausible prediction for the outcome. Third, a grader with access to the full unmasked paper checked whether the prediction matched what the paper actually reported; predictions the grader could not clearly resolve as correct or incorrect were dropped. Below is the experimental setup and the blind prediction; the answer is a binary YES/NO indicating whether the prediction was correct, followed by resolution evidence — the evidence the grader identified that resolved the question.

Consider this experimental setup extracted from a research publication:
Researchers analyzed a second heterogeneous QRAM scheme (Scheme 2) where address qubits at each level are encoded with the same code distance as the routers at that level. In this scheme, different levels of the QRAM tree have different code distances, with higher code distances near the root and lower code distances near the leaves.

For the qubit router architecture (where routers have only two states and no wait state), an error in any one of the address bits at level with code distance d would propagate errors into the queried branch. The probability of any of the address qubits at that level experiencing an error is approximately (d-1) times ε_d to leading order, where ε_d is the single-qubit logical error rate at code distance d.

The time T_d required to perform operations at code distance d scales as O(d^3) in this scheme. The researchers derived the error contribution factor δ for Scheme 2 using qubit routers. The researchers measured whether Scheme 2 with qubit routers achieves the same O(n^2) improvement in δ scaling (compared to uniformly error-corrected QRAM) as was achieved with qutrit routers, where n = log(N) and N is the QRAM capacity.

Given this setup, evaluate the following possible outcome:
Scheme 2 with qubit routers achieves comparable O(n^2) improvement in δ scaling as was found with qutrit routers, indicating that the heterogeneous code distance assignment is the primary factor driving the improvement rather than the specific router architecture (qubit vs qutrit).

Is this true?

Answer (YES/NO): YES